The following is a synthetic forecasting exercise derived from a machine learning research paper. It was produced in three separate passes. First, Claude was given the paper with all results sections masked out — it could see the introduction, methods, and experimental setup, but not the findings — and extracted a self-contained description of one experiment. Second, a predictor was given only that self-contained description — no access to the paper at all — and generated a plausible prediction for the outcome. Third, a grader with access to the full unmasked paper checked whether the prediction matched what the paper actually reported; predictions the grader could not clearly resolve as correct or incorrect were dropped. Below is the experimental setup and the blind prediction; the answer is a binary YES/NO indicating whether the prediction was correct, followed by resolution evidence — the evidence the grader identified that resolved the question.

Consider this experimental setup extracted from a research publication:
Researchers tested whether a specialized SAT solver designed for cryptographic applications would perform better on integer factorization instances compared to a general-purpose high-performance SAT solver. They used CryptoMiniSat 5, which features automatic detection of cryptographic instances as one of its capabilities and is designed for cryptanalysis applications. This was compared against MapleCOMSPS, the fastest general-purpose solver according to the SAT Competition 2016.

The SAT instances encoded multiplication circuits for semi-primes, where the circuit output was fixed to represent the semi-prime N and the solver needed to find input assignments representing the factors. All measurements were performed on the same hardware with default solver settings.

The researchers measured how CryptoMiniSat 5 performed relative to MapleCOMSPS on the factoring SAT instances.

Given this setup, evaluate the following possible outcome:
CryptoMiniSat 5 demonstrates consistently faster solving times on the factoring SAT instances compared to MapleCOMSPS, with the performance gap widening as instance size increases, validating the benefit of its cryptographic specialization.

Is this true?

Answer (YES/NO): NO